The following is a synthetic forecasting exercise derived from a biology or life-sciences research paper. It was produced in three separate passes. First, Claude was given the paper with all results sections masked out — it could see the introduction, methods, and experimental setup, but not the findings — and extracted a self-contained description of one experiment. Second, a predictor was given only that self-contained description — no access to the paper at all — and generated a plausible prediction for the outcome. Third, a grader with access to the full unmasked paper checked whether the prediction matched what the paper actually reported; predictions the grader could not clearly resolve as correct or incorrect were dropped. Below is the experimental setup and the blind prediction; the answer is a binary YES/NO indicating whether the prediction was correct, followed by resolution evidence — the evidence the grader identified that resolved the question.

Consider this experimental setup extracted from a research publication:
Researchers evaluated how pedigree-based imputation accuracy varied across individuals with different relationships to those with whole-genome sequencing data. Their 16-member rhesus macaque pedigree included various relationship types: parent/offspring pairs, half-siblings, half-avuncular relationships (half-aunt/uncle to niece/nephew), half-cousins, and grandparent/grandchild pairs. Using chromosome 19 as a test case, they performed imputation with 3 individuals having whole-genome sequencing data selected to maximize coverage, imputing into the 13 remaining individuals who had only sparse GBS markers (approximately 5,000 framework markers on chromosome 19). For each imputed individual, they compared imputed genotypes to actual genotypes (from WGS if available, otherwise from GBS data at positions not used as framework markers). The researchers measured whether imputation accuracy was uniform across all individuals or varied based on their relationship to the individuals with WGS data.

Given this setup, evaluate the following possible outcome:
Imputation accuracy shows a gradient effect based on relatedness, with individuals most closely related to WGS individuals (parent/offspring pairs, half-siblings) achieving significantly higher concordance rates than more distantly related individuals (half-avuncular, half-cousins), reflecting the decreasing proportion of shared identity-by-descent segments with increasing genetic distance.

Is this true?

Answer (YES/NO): NO